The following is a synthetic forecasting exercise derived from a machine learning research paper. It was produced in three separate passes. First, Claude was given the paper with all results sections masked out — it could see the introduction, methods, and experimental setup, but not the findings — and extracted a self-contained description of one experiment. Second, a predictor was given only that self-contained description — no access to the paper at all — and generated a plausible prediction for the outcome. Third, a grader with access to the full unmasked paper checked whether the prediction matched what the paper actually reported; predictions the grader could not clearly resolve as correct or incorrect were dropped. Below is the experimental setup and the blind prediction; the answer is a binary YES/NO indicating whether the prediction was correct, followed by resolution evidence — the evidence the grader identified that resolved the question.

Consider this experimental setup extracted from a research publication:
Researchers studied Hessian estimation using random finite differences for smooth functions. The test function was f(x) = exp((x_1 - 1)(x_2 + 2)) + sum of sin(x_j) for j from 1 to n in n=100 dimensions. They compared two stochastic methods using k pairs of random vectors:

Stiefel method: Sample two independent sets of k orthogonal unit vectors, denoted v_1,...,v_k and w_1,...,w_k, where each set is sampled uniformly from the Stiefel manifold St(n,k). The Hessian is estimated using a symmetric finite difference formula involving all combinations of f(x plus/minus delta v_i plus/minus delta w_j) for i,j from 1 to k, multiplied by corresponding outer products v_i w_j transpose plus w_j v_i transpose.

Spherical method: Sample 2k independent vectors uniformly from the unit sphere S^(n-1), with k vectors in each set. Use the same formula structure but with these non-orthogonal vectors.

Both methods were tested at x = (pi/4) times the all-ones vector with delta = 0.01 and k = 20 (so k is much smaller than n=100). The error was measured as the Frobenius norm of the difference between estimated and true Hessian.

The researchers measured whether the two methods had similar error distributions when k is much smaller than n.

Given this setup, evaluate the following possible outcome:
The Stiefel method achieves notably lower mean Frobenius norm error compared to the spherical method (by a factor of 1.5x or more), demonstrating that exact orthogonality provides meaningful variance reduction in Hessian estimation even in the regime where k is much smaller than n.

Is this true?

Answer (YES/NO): NO